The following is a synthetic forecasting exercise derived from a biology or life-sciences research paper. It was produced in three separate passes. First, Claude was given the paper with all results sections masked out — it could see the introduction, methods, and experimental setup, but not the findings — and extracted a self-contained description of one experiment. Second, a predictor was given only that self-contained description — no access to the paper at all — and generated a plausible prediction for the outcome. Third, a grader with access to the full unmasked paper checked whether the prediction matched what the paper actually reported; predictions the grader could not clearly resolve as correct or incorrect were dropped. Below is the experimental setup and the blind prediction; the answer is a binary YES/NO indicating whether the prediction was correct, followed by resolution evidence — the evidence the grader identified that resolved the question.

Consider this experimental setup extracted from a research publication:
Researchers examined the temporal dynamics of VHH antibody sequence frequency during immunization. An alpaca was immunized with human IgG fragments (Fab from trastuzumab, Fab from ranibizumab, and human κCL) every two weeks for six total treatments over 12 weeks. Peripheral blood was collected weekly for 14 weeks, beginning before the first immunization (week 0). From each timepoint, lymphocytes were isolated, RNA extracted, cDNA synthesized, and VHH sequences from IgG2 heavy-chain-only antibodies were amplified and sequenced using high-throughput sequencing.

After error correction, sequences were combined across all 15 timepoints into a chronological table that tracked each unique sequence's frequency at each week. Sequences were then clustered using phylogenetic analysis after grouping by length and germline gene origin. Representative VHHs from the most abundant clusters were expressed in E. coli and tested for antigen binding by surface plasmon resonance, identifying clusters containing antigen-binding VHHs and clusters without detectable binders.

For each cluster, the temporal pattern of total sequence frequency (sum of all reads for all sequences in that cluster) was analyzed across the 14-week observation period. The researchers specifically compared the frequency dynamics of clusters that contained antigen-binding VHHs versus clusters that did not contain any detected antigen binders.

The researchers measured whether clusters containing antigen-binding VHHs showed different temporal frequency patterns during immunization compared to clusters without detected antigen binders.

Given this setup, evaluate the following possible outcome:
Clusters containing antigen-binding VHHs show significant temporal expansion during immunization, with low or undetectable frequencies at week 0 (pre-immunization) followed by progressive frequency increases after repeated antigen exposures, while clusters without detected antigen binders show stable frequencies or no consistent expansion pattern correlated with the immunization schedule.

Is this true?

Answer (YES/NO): NO